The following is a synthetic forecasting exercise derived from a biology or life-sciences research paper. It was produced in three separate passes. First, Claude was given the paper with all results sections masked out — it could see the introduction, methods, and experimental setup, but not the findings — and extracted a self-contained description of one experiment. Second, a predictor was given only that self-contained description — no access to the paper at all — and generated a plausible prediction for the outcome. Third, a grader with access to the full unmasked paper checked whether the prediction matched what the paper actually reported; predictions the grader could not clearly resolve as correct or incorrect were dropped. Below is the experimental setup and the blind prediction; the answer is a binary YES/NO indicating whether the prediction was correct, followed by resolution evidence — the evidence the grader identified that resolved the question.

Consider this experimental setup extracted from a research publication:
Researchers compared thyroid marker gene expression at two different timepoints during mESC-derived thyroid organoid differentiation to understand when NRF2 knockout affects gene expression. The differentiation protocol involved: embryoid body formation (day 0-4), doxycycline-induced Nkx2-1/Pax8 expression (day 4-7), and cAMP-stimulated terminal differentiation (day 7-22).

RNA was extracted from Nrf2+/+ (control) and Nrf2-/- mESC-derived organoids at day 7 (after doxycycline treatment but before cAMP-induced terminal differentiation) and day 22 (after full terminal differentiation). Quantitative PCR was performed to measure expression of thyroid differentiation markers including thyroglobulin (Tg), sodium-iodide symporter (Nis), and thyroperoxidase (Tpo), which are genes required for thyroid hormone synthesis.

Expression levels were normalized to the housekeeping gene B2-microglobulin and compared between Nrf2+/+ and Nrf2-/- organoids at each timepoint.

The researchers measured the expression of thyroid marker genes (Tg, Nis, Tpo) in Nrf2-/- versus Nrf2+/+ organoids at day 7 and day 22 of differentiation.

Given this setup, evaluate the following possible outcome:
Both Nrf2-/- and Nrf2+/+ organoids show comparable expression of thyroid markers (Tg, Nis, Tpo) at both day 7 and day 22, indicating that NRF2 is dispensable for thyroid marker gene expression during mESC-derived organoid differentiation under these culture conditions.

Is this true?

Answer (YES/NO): NO